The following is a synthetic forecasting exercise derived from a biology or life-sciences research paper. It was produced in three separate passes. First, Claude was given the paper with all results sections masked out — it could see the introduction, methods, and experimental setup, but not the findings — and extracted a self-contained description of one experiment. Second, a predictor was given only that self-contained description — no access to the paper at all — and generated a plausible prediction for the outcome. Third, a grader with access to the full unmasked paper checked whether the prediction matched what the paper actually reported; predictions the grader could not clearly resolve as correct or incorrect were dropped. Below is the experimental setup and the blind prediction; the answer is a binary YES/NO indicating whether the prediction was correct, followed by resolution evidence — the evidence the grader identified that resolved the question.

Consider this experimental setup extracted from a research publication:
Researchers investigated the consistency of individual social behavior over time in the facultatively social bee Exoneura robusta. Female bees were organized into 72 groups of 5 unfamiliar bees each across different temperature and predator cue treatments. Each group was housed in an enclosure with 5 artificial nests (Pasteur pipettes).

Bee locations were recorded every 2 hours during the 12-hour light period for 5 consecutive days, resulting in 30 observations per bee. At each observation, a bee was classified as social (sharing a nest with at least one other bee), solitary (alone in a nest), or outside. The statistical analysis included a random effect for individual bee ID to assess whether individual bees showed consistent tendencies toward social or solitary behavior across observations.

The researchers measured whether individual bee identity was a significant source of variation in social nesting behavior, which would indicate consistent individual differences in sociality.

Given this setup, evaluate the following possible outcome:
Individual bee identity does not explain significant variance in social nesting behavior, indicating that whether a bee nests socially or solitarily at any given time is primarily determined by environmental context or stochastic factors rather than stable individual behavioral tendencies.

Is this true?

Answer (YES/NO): NO